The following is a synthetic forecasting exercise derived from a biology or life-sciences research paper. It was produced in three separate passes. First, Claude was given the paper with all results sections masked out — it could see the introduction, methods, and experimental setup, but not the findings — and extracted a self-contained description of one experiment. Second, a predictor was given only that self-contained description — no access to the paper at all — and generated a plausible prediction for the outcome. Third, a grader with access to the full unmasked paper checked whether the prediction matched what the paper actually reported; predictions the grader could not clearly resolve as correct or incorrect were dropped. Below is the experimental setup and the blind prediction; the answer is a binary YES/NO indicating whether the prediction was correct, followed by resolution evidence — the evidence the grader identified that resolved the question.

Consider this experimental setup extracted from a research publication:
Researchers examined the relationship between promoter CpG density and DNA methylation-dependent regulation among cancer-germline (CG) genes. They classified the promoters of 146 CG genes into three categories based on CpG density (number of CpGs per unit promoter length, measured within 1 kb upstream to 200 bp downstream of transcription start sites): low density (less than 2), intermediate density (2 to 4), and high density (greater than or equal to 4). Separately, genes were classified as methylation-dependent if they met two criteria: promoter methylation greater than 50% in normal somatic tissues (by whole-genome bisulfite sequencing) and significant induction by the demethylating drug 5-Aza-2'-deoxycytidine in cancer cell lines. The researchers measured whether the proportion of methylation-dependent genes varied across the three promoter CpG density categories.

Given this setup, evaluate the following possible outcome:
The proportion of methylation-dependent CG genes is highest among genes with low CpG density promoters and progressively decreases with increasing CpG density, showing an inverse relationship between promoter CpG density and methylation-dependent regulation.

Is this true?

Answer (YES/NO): NO